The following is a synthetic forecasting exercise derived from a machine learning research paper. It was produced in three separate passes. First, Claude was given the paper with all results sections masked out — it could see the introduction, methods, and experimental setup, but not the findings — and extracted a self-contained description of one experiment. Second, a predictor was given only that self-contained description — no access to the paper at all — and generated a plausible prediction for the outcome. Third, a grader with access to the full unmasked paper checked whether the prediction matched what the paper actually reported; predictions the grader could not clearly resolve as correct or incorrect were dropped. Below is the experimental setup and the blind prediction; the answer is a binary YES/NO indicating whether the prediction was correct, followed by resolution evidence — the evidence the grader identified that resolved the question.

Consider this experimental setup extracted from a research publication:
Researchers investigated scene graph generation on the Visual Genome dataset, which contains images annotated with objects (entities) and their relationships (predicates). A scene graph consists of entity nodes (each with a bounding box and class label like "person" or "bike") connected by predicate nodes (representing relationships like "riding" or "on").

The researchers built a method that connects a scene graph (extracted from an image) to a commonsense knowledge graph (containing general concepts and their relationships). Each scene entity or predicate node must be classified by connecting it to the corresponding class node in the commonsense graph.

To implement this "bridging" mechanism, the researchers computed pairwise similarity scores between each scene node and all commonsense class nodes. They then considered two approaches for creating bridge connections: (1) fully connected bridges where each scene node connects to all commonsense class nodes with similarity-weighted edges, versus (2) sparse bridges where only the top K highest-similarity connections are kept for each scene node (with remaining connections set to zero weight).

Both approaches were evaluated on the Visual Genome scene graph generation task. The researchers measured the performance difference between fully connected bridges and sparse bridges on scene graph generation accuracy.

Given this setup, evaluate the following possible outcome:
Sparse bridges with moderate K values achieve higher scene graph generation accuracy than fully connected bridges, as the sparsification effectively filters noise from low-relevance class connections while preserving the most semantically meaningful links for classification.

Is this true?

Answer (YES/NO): YES